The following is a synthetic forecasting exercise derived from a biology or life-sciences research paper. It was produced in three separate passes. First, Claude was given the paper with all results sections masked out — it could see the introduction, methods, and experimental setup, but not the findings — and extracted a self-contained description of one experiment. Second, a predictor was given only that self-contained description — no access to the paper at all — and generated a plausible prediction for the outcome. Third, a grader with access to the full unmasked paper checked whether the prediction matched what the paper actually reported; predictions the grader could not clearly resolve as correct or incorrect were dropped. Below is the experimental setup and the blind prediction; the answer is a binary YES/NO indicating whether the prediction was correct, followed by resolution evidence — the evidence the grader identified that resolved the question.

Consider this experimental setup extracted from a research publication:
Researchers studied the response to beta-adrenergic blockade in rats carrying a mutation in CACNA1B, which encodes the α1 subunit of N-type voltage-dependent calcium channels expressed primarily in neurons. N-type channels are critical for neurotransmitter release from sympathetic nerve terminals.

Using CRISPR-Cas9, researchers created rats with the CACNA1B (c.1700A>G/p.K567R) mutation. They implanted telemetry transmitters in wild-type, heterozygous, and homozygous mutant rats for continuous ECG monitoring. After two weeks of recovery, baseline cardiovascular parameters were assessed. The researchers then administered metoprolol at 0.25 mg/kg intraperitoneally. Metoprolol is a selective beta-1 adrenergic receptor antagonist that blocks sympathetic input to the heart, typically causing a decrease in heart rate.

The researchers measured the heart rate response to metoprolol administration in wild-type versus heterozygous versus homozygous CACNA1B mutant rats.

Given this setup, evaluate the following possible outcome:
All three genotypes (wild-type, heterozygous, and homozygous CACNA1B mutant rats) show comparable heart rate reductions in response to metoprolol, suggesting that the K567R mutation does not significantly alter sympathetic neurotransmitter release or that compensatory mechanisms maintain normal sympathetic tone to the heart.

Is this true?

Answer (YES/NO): NO